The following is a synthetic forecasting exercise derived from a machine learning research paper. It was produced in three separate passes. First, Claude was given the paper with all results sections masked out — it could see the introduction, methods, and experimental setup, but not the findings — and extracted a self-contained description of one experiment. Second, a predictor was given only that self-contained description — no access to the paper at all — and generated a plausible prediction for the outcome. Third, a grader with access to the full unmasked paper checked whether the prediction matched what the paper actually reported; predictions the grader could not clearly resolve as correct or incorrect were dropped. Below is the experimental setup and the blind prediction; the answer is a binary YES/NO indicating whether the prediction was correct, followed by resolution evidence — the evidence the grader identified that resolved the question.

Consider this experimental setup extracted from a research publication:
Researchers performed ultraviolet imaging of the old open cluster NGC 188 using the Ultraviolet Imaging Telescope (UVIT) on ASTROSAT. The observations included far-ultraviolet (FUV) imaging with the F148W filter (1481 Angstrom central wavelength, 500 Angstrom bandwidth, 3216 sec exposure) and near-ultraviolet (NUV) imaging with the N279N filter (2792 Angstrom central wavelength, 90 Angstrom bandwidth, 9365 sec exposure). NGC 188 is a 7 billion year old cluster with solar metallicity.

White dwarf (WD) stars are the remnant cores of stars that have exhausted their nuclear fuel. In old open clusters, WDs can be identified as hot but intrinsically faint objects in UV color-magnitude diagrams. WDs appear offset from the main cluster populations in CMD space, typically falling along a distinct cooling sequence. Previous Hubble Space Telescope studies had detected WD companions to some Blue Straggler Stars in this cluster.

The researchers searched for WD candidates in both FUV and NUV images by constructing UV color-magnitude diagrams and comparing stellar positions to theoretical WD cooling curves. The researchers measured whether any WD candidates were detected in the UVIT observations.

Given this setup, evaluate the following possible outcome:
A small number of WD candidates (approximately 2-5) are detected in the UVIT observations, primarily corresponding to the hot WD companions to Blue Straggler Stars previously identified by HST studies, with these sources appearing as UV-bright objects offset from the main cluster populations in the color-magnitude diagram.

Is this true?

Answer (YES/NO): NO